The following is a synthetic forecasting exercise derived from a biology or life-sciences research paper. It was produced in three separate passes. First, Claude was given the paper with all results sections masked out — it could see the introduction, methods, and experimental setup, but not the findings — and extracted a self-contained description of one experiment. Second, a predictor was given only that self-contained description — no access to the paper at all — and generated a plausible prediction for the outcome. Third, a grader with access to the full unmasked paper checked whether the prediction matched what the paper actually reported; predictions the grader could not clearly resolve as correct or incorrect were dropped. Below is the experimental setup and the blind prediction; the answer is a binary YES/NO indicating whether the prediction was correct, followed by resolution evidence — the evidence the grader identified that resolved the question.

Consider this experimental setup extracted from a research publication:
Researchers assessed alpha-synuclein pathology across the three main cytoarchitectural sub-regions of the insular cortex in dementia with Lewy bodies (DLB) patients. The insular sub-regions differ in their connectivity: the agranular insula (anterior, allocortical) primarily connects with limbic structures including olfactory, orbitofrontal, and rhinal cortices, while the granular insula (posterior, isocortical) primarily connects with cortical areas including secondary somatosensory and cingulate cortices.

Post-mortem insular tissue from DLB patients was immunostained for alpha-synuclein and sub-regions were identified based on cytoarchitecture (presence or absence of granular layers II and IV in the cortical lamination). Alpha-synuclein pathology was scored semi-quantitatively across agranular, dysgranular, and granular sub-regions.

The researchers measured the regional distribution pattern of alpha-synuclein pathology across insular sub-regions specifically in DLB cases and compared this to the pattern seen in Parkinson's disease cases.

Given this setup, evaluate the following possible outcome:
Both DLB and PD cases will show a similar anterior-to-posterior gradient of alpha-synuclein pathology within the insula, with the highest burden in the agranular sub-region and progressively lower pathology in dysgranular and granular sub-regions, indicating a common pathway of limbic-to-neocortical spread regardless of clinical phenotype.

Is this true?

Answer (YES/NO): NO